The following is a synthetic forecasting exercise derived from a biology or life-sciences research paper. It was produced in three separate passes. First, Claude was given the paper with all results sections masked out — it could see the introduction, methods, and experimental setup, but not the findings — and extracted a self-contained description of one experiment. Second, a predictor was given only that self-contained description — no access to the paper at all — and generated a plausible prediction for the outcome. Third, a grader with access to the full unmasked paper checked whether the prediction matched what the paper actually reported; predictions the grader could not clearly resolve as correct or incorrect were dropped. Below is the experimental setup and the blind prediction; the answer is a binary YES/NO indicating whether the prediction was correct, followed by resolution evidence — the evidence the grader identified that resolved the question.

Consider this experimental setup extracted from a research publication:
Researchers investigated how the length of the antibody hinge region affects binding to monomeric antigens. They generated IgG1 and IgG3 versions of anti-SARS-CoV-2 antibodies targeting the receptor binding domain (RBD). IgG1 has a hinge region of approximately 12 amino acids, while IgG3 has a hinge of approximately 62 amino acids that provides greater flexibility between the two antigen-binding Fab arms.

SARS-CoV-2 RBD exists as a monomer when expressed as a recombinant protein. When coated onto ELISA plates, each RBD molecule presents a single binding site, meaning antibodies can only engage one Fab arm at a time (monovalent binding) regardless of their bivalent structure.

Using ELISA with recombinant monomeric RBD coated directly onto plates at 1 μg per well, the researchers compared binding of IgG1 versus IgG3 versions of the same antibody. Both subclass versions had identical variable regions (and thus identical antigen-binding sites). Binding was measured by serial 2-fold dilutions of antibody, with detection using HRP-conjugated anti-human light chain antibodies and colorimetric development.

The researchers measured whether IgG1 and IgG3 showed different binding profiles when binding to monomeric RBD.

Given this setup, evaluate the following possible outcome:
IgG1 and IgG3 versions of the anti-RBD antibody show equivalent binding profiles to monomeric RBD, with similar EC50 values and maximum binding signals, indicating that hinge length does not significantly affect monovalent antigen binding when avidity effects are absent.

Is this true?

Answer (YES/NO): NO